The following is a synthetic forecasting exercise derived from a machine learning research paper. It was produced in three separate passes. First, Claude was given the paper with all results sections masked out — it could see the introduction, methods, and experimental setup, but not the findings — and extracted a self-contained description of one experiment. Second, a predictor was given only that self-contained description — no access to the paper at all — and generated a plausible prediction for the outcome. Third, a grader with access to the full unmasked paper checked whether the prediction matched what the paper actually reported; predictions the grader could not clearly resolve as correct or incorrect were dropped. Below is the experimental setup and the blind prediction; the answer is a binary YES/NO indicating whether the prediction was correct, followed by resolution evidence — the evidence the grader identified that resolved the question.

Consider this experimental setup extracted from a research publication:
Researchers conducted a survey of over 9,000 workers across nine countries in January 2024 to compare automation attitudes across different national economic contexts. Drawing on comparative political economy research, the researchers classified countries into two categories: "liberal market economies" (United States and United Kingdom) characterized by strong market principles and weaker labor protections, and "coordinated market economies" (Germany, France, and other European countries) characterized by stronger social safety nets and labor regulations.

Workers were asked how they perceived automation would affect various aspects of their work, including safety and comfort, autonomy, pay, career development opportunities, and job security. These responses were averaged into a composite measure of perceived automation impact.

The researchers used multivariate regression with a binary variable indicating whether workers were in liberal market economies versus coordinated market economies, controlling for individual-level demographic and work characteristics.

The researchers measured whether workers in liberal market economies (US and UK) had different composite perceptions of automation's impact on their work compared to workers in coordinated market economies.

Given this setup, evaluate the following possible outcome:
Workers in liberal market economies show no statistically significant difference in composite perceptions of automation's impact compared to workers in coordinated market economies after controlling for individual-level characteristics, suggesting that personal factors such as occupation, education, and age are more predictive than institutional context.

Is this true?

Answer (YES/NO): NO